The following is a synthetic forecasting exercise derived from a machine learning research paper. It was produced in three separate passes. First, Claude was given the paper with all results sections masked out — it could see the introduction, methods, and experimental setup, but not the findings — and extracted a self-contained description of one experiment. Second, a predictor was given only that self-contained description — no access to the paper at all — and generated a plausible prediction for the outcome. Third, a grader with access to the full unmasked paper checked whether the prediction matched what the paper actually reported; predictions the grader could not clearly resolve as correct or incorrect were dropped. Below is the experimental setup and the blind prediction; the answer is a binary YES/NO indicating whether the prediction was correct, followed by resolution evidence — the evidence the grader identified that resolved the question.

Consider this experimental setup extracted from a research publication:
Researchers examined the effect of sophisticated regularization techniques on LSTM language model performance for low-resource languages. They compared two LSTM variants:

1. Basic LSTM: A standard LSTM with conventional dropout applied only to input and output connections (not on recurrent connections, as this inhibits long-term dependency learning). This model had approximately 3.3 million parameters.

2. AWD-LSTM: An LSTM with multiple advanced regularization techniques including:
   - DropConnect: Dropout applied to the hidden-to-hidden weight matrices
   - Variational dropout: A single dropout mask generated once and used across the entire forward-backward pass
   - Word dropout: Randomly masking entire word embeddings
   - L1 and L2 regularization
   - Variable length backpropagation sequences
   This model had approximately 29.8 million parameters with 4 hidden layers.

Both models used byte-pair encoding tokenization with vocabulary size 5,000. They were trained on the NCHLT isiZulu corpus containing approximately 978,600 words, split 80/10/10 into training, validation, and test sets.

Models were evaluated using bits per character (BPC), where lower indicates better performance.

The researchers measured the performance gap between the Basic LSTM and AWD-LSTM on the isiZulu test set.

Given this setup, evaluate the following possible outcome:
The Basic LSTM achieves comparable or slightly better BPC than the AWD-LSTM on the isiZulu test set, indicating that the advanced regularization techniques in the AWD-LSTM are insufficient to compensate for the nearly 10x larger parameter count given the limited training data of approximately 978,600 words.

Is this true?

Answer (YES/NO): NO